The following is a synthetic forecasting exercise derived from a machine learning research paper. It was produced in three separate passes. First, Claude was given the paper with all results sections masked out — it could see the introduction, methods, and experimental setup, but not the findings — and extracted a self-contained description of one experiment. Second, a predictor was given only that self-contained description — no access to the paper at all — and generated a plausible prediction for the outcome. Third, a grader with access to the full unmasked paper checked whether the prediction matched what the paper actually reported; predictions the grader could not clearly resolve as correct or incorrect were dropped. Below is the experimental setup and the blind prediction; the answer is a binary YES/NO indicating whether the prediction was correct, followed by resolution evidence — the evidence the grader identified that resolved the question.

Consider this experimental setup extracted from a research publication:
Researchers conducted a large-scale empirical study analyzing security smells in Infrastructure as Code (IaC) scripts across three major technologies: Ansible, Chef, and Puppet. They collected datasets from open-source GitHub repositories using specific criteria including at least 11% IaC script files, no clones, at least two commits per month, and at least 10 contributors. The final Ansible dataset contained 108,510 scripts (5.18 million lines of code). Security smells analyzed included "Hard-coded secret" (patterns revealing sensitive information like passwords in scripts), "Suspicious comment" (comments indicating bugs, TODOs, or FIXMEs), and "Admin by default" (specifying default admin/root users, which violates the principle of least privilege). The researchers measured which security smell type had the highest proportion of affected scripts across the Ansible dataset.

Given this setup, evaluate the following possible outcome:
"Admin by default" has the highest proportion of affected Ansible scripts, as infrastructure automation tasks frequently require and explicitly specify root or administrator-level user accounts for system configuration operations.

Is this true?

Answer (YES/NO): NO